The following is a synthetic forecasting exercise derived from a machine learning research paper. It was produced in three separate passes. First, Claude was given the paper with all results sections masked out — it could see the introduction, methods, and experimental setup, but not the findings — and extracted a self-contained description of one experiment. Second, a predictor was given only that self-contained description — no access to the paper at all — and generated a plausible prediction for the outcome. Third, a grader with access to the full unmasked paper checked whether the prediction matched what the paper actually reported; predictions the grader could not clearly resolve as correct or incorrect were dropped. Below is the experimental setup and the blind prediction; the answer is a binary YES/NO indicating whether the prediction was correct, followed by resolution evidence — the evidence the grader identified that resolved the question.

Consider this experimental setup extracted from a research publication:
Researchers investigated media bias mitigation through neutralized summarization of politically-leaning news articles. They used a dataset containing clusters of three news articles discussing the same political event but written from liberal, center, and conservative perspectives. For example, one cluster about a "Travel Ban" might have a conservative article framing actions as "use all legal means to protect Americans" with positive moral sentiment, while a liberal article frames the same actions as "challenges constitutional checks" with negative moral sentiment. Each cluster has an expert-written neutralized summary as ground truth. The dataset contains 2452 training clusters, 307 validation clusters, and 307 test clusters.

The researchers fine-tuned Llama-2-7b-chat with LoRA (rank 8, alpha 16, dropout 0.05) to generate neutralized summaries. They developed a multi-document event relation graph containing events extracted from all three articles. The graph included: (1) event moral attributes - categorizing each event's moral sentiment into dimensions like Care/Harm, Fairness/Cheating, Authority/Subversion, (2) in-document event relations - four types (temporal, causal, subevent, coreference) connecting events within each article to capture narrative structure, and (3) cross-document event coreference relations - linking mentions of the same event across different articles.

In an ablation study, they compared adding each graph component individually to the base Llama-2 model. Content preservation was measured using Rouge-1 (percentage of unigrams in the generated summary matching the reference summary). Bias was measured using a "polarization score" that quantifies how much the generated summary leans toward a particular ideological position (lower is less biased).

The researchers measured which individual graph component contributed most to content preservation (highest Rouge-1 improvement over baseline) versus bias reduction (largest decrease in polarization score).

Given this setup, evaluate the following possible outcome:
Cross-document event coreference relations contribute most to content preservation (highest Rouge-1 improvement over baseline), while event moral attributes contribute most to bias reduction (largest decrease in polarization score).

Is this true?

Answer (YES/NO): NO